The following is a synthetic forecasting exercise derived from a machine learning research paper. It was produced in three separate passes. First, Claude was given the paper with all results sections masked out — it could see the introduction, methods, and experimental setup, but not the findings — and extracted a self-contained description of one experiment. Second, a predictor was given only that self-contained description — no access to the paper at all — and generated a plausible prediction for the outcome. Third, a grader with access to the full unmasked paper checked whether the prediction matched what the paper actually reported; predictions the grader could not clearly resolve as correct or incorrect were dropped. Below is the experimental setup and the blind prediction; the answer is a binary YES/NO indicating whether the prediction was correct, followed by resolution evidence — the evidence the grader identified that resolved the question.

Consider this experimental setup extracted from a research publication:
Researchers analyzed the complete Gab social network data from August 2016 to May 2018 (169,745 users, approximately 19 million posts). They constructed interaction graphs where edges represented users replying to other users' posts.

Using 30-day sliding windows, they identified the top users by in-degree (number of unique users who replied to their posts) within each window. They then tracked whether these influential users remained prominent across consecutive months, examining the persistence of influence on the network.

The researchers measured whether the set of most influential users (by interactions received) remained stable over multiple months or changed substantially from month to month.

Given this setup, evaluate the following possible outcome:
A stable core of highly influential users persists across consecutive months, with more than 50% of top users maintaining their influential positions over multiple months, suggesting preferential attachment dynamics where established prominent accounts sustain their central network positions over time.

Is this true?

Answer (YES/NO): NO